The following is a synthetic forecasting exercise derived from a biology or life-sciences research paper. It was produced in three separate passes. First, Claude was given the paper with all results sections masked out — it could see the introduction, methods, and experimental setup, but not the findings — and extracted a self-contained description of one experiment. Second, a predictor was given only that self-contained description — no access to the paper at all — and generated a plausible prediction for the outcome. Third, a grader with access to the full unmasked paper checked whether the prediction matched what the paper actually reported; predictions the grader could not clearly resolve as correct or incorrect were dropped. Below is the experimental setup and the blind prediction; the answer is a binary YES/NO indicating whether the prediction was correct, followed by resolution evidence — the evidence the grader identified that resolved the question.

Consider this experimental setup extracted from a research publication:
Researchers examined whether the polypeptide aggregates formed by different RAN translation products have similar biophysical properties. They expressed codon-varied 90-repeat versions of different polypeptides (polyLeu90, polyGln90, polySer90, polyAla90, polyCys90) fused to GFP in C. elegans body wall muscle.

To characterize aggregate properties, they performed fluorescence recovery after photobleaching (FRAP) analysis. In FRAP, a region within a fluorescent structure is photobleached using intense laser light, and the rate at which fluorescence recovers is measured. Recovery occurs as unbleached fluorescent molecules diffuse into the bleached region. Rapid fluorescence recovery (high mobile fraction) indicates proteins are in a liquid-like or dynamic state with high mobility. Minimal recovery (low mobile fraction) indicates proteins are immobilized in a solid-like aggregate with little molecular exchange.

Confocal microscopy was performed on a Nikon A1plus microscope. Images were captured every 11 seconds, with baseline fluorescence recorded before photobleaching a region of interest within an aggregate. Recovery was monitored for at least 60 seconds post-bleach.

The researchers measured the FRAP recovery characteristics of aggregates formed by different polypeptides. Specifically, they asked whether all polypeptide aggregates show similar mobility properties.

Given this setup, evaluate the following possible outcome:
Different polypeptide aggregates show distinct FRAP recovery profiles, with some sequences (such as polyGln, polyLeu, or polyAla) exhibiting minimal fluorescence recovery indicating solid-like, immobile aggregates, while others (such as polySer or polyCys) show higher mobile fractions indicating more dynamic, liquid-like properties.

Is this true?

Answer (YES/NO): NO